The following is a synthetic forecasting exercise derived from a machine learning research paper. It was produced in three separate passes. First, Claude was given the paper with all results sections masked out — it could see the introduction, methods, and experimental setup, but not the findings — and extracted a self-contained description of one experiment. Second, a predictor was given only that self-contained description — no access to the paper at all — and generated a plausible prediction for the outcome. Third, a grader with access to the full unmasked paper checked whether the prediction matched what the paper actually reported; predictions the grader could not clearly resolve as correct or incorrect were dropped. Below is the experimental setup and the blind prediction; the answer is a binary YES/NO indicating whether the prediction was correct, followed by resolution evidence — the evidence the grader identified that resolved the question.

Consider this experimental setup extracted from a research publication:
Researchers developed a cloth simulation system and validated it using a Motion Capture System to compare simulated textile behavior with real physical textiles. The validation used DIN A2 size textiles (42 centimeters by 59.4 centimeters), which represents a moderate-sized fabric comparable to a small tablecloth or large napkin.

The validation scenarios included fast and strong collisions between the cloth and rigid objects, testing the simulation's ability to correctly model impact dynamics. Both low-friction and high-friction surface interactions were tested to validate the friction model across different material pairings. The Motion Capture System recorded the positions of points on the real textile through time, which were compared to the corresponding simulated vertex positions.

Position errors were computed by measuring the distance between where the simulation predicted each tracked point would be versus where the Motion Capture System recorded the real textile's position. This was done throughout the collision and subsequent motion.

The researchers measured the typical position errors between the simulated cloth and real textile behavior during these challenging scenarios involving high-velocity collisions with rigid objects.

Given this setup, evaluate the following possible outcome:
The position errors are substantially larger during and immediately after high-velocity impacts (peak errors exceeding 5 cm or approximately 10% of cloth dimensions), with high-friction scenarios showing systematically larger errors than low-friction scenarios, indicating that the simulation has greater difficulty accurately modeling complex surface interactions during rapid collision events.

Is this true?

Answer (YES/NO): NO